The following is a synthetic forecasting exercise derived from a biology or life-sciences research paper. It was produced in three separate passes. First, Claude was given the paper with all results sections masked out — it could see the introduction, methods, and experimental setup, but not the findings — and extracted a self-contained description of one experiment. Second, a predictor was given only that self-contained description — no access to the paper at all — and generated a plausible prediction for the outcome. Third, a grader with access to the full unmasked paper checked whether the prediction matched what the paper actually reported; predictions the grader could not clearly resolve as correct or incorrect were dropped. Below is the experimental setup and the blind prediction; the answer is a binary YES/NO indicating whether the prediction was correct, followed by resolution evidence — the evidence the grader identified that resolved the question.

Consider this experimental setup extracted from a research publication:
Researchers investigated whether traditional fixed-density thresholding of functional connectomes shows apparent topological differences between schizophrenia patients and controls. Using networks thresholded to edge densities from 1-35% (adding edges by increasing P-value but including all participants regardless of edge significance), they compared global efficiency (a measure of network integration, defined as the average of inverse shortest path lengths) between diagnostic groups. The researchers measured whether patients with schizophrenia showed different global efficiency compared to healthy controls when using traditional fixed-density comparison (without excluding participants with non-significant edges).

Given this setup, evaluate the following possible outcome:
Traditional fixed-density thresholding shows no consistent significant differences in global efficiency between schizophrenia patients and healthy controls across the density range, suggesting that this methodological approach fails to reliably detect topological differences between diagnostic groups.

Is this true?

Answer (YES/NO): NO